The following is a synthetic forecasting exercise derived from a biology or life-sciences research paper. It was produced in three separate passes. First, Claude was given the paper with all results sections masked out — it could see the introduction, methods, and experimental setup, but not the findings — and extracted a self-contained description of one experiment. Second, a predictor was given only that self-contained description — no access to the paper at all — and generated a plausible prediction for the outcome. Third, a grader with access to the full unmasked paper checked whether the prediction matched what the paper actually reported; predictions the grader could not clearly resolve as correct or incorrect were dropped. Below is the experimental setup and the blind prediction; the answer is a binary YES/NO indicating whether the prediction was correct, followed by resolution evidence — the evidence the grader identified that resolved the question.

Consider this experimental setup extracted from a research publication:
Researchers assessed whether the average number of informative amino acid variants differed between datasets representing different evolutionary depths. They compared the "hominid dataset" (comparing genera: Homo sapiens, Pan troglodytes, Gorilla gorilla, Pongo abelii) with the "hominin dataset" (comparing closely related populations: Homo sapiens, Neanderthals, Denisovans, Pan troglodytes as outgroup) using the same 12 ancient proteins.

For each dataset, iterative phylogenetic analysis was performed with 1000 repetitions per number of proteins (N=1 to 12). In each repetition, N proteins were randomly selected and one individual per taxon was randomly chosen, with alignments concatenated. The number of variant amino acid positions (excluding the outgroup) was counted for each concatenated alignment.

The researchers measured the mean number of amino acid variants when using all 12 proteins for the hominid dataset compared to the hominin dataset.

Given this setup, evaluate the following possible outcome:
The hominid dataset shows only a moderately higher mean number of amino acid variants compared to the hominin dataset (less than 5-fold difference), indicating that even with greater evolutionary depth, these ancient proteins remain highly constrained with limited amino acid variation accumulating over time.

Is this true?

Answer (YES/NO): NO